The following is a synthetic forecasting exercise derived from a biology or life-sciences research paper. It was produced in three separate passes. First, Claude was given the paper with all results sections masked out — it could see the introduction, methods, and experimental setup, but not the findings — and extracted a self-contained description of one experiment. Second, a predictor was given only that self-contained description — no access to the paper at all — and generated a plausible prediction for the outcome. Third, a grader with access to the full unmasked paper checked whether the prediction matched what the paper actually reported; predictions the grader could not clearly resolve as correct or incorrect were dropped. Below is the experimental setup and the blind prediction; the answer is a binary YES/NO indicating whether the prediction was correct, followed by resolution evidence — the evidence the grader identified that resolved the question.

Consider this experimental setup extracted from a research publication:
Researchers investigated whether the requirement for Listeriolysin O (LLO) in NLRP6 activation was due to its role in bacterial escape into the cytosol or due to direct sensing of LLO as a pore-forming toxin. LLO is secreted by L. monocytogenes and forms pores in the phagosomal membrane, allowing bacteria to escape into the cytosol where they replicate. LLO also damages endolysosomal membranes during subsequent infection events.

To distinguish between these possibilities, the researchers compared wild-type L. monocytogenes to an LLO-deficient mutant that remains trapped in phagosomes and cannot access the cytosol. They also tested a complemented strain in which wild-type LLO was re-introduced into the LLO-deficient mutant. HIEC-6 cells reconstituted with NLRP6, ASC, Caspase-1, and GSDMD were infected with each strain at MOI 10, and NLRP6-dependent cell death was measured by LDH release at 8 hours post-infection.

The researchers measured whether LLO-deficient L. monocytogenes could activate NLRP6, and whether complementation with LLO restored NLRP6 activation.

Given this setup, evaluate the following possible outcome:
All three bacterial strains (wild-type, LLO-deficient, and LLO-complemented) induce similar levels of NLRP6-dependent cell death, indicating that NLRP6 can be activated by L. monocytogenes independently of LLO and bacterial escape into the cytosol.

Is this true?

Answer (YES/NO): NO